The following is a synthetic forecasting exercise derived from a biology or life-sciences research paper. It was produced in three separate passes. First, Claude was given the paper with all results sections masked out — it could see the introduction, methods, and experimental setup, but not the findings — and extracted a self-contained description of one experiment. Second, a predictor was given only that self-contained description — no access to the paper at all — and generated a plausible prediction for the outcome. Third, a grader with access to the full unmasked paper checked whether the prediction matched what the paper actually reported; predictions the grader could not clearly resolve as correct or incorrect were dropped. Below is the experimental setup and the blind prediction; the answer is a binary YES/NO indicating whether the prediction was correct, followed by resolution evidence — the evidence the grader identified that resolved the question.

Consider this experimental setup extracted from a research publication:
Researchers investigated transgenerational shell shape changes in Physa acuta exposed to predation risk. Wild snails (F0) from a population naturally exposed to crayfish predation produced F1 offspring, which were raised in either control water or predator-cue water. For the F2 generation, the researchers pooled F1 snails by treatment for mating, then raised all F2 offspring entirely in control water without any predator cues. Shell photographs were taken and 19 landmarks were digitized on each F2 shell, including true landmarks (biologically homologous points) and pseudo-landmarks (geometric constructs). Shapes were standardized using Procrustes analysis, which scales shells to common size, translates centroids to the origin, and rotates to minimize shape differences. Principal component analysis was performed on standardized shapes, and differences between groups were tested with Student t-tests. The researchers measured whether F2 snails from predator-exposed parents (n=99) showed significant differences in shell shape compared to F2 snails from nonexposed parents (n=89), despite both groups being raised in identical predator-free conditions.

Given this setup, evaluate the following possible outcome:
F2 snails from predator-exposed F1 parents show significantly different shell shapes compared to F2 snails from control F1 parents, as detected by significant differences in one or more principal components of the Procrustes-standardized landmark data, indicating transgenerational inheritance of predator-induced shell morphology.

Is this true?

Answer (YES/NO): YES